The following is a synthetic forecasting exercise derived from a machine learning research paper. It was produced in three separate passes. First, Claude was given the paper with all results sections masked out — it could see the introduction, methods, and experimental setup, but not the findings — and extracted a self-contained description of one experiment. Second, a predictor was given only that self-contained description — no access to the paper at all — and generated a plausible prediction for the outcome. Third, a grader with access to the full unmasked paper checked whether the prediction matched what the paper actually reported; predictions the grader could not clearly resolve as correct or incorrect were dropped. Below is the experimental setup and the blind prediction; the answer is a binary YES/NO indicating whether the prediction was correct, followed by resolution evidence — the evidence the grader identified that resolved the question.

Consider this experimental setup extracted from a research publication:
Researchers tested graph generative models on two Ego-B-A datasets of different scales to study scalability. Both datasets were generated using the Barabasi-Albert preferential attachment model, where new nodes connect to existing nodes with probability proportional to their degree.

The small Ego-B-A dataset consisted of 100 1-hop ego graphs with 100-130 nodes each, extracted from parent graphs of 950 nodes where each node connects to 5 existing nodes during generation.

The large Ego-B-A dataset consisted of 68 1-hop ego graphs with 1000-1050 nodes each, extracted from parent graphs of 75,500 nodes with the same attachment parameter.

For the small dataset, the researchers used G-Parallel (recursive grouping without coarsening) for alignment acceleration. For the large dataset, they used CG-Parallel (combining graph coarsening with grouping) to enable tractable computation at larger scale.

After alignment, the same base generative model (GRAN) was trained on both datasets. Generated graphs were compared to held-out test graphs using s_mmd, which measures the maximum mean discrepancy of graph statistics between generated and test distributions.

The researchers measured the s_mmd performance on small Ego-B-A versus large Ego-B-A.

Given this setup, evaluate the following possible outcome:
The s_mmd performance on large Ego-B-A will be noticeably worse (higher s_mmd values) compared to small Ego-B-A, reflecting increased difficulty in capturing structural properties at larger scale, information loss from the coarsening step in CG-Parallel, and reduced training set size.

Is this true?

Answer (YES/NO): NO